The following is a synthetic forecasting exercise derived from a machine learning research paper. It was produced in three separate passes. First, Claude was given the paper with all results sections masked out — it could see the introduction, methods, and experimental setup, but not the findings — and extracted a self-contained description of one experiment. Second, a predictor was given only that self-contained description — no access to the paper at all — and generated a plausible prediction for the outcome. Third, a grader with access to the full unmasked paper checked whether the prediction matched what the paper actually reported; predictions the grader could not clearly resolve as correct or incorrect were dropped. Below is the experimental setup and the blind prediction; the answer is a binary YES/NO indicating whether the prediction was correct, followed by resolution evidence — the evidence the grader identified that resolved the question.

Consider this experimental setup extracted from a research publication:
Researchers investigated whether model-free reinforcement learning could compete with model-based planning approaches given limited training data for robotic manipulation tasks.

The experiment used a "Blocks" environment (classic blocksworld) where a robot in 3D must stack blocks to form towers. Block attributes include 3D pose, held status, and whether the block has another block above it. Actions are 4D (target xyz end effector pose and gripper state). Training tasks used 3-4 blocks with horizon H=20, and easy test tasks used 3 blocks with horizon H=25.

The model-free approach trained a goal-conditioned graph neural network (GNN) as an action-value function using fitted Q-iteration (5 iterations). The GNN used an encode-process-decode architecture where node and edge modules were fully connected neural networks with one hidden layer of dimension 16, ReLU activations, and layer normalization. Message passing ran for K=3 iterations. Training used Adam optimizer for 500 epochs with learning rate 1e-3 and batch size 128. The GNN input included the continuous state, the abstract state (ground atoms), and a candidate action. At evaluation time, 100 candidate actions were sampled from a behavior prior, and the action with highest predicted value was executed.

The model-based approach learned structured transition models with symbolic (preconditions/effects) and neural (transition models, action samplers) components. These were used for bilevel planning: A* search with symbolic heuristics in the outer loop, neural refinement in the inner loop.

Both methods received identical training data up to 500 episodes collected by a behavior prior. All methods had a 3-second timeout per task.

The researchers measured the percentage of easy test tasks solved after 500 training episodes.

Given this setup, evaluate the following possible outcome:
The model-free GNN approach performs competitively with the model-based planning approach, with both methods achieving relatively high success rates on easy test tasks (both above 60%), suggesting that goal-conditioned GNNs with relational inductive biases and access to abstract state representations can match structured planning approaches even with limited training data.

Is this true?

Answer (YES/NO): NO